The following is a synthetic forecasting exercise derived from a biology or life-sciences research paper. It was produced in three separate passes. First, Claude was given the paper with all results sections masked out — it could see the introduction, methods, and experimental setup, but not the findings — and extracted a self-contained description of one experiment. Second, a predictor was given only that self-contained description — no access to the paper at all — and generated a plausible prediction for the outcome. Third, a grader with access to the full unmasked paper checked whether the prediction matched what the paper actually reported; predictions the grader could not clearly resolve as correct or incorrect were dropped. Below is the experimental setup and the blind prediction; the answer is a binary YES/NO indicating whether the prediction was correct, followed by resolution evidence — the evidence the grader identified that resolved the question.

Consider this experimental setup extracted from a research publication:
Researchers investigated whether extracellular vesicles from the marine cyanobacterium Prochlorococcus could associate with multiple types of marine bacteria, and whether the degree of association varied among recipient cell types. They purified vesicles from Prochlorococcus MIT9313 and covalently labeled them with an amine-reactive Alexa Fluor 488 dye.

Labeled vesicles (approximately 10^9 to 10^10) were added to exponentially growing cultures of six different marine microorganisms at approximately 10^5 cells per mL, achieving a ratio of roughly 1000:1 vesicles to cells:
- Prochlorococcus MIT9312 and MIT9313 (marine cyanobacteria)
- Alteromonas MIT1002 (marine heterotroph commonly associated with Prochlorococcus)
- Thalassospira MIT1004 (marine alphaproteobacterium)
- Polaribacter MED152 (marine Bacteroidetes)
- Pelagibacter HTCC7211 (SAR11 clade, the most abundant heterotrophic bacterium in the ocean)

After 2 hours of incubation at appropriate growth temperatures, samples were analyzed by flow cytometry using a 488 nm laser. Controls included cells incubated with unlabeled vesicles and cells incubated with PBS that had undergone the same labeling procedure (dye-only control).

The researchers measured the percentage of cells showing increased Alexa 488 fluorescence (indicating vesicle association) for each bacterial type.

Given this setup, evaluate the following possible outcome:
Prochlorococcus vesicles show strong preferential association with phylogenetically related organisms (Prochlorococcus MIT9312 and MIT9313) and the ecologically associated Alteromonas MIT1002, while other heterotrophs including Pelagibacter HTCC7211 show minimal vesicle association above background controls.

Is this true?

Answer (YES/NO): NO